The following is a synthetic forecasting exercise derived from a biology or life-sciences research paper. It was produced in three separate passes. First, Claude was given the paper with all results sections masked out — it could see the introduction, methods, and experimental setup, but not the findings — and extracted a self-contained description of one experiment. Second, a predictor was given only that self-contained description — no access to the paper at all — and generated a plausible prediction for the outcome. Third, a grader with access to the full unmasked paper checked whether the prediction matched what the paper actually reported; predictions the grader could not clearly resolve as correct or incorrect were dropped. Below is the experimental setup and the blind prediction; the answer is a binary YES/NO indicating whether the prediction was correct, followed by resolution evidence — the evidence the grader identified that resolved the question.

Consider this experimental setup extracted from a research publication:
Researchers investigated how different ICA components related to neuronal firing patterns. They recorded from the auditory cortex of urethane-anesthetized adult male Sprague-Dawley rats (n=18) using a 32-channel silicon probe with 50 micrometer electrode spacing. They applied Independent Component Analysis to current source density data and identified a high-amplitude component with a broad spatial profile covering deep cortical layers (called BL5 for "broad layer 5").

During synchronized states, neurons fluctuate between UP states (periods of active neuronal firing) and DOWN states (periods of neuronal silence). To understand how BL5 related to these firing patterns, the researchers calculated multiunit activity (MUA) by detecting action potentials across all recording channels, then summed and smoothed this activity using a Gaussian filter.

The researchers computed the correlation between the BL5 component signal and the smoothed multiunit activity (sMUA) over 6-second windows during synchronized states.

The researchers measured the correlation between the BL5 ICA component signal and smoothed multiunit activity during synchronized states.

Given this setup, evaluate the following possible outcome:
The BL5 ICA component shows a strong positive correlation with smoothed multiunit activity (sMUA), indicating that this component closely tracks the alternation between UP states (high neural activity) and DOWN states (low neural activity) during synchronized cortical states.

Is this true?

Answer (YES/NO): NO